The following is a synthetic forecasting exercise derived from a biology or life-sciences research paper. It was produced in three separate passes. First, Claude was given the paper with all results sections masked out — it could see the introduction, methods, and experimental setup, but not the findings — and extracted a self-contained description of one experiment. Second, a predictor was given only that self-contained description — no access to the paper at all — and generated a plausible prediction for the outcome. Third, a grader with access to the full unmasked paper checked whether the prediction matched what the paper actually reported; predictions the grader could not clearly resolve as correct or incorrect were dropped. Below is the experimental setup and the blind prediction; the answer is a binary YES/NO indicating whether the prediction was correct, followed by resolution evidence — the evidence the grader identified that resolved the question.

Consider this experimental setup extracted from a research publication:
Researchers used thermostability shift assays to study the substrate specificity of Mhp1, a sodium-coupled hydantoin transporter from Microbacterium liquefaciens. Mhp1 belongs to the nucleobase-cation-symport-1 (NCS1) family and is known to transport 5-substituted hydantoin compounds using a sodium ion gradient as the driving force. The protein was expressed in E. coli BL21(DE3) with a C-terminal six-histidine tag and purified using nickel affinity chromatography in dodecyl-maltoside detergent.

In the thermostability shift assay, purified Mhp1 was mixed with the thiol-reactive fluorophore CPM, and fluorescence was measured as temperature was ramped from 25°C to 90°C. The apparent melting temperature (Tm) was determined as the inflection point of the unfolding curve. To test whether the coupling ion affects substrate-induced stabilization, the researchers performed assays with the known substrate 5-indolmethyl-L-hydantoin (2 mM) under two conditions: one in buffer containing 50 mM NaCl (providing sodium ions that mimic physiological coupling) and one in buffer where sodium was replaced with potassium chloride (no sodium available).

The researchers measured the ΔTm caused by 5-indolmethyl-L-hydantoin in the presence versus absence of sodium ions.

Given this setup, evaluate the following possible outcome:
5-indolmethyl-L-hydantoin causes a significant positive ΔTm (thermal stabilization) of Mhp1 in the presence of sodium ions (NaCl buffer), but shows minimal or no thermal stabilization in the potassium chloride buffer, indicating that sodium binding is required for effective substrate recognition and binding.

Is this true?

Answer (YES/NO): NO